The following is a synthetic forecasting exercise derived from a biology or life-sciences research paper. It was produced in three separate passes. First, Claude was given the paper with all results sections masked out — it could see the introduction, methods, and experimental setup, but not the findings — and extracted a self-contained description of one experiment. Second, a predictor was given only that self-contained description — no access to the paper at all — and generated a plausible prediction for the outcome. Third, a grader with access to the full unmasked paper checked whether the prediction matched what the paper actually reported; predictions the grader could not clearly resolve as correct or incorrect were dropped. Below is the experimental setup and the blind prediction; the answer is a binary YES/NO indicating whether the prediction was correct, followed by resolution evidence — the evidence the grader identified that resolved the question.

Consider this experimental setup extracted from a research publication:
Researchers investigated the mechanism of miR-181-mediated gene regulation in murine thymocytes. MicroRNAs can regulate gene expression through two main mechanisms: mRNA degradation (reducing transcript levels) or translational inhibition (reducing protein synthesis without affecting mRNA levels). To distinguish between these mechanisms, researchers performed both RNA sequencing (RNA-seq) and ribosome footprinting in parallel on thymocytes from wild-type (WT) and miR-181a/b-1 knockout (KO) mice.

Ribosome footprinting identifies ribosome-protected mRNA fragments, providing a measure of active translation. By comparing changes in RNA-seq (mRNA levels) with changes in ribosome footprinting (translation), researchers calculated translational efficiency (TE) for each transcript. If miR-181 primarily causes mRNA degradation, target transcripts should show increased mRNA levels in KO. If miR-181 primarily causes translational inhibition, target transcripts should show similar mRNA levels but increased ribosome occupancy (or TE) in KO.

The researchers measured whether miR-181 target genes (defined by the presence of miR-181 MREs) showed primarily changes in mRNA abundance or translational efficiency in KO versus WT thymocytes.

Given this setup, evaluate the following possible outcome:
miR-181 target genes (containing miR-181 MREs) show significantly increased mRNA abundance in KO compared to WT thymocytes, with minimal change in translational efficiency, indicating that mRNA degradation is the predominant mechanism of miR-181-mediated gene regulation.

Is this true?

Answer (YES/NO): YES